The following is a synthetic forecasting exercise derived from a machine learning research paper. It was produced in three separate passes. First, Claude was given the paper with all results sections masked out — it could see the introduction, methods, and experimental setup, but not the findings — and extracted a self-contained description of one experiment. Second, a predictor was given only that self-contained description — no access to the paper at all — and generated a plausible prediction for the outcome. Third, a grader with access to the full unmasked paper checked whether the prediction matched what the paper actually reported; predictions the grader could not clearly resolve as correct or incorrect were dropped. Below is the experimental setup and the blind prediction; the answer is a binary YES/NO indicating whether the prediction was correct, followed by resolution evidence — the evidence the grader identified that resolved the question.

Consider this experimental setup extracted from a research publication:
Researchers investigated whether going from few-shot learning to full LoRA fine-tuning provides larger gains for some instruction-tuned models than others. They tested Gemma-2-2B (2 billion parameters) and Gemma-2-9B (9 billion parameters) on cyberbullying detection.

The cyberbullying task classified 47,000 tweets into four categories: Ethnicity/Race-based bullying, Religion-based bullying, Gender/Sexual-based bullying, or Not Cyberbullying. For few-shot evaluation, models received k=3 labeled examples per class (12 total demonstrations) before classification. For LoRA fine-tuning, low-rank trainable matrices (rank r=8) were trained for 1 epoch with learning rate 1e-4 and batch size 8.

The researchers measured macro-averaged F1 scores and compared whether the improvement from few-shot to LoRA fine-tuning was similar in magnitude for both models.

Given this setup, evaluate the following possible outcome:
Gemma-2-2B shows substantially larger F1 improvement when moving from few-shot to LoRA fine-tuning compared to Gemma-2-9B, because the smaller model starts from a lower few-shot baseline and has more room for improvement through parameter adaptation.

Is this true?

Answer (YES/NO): NO